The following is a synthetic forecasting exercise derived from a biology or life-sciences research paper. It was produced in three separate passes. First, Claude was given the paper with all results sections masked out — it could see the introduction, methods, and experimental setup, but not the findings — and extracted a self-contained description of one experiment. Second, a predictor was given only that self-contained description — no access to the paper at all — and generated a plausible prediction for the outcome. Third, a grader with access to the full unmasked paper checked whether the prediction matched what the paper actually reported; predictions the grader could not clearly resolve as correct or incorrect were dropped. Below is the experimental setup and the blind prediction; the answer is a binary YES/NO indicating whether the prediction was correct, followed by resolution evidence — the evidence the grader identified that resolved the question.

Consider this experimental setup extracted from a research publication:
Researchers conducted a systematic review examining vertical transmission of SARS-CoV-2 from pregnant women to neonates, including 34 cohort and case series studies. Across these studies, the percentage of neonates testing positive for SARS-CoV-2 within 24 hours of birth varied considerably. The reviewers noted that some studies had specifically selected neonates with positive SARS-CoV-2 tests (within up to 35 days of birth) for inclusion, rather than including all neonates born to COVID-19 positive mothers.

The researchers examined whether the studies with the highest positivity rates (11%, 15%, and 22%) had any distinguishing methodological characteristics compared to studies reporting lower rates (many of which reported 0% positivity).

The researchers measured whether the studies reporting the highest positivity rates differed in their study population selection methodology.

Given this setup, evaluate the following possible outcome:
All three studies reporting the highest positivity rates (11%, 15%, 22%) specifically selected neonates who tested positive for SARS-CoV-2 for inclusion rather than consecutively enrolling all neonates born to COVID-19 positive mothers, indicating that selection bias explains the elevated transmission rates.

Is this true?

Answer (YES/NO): YES